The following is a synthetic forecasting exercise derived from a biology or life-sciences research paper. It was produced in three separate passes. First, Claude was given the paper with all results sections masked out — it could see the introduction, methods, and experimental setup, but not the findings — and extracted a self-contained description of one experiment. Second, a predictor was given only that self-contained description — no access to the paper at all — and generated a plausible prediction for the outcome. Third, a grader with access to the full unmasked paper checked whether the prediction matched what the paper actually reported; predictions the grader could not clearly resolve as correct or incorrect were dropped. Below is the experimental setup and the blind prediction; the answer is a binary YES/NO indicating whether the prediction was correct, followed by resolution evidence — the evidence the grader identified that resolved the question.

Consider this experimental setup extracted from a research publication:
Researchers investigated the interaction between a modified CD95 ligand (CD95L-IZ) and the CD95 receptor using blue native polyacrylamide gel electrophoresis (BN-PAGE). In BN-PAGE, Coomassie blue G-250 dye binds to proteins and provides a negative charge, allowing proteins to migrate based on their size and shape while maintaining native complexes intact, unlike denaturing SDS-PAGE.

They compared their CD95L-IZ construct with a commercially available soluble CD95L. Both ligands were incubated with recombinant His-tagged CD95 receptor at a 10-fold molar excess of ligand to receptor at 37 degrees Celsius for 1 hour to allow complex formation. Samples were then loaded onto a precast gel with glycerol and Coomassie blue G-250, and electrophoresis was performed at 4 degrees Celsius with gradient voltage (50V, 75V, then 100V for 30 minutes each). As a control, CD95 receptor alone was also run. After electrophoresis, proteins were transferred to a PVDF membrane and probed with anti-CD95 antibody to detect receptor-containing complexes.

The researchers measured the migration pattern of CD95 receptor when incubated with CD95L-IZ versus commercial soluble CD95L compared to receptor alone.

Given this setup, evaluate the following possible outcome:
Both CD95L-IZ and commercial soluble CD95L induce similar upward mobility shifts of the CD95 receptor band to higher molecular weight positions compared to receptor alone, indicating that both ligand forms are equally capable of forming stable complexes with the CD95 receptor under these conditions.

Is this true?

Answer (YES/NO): YES